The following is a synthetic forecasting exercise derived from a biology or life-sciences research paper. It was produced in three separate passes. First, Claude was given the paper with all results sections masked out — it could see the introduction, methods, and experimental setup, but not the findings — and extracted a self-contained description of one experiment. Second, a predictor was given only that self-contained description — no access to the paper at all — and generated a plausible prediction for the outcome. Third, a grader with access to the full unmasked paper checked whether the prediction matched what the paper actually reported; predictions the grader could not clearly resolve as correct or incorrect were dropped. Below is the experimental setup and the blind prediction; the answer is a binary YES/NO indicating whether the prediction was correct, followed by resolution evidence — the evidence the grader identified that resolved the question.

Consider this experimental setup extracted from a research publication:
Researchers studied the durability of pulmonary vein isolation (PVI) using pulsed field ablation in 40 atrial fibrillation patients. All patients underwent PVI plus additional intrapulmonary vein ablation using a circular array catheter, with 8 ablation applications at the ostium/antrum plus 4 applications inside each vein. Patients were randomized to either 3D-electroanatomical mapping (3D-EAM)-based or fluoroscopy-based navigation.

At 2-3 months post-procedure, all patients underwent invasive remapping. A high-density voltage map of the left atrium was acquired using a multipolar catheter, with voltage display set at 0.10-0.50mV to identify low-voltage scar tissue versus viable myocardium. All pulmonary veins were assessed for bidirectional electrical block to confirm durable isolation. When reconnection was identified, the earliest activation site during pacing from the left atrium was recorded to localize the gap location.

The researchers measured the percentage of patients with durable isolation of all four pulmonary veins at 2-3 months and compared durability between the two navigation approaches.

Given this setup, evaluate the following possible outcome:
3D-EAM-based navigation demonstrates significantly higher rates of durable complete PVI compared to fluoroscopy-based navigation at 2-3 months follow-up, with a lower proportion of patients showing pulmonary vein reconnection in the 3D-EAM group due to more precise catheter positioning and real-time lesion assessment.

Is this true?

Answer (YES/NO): NO